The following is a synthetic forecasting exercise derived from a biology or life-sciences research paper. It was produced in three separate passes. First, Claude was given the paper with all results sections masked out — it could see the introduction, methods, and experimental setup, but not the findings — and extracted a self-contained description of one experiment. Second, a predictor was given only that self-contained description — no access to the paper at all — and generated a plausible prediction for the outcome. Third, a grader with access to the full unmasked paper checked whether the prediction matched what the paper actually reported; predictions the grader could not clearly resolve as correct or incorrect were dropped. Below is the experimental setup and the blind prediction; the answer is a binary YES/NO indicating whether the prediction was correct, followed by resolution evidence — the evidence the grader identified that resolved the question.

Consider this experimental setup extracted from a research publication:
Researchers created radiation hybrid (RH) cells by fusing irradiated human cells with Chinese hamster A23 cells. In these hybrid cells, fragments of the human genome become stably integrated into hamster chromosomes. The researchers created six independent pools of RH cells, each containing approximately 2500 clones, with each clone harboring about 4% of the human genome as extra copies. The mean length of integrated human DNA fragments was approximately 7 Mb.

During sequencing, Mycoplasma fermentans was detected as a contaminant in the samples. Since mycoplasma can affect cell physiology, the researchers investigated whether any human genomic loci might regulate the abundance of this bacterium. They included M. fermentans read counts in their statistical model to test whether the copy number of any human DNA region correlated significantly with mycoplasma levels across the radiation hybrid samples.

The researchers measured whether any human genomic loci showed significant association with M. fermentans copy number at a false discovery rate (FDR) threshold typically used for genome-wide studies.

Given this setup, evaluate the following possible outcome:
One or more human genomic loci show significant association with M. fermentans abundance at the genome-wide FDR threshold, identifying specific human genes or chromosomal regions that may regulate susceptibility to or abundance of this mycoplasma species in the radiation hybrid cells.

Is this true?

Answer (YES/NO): NO